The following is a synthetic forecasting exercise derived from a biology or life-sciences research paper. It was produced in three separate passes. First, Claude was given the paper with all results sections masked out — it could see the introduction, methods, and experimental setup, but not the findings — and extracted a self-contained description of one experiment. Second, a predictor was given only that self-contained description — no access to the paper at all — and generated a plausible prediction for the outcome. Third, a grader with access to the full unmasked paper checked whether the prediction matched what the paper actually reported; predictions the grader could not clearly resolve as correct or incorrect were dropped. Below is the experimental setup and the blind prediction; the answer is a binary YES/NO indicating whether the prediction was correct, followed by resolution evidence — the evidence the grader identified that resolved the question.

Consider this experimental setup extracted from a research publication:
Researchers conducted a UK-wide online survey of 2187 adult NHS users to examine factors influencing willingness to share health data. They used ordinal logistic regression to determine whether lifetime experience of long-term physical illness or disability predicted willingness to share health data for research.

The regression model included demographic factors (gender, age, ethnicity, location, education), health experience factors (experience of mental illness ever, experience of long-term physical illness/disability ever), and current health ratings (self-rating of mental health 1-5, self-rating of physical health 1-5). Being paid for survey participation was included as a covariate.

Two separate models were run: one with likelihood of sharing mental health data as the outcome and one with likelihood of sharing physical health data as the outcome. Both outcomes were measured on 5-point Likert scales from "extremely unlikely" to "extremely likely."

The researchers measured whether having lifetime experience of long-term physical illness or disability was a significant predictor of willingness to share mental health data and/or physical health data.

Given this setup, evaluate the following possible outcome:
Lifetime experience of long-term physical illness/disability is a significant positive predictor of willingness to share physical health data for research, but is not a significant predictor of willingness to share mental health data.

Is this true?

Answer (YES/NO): NO